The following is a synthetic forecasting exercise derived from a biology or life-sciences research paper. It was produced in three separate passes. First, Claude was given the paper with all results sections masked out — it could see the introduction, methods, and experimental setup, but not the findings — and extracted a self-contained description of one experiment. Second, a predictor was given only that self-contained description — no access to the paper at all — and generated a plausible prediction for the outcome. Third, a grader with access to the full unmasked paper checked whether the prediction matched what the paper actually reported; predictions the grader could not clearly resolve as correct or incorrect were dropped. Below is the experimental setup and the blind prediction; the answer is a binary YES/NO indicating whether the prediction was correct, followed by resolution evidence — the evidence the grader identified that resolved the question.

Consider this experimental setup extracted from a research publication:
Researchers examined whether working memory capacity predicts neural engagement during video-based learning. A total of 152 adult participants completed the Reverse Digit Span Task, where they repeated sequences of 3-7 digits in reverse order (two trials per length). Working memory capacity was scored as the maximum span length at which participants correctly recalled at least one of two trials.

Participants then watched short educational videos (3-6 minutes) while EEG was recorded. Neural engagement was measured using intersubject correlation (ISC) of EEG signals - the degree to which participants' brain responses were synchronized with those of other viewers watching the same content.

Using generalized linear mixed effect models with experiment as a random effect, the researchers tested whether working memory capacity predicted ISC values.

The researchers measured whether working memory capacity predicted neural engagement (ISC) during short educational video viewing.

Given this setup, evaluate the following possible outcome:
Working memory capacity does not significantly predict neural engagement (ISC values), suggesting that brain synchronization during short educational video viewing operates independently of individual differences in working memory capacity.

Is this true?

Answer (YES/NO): NO